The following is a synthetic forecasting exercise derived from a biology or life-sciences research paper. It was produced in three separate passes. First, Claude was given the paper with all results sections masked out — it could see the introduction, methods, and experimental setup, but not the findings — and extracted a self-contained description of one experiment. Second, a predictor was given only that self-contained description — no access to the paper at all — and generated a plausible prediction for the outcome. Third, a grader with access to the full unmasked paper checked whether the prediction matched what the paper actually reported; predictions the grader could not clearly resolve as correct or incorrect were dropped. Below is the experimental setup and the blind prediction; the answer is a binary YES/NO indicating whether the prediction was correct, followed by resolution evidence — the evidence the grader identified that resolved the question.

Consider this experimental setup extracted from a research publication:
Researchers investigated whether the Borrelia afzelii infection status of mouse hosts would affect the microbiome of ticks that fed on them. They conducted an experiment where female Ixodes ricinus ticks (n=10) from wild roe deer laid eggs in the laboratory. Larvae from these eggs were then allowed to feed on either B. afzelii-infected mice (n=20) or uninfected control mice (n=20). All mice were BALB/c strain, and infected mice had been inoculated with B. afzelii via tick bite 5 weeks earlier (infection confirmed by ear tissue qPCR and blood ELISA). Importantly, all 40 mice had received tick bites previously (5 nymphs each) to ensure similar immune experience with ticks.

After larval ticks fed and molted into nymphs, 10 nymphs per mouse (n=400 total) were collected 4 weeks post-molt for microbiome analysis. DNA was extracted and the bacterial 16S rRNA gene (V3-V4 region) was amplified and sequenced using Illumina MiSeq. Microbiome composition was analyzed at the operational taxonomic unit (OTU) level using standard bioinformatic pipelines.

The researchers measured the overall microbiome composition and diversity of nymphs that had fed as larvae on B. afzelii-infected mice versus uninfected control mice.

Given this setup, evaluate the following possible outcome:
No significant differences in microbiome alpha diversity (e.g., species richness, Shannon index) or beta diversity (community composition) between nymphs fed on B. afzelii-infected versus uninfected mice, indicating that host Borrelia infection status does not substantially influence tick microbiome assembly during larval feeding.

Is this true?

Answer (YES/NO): NO